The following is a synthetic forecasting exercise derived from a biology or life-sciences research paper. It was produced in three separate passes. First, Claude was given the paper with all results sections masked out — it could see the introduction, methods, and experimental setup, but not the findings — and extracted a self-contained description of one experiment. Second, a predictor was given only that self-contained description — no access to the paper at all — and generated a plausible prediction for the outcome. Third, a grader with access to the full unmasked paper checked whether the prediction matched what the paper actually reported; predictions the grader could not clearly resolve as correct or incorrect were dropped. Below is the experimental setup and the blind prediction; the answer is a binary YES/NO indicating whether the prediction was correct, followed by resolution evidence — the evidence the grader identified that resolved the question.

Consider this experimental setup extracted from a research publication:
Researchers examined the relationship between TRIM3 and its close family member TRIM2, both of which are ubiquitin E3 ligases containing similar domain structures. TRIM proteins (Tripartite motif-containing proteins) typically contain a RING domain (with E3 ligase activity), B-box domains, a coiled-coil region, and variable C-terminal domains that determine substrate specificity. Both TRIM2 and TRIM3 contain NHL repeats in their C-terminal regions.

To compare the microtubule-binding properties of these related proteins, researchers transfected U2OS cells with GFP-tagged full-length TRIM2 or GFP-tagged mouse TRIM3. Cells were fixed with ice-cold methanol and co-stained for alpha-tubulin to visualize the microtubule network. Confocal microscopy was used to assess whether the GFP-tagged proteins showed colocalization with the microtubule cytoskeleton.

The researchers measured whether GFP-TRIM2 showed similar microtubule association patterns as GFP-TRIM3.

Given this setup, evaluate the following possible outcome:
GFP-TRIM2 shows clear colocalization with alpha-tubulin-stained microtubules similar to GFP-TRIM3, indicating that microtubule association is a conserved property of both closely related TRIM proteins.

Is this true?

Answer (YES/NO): YES